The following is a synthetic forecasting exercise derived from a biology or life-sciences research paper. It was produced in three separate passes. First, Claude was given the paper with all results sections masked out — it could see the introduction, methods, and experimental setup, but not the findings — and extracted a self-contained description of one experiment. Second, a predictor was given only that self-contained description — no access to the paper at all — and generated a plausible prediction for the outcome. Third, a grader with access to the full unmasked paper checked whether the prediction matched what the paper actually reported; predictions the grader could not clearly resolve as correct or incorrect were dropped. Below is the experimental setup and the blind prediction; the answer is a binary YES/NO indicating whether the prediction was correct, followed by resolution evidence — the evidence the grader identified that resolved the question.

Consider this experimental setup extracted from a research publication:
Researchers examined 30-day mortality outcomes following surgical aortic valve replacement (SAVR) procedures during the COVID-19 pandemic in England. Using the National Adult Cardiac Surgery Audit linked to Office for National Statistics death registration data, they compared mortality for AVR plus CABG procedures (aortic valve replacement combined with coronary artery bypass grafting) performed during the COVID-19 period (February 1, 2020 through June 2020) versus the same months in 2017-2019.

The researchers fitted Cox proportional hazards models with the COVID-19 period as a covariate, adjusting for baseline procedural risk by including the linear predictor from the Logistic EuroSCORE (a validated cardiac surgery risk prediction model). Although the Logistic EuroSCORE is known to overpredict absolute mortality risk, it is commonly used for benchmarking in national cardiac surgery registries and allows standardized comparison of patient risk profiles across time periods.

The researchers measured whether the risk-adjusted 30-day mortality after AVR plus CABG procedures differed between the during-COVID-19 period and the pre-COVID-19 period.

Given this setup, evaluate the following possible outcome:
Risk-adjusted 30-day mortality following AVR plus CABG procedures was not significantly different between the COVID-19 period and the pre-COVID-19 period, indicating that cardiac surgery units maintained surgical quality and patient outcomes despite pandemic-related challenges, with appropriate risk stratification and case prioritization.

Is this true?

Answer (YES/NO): YES